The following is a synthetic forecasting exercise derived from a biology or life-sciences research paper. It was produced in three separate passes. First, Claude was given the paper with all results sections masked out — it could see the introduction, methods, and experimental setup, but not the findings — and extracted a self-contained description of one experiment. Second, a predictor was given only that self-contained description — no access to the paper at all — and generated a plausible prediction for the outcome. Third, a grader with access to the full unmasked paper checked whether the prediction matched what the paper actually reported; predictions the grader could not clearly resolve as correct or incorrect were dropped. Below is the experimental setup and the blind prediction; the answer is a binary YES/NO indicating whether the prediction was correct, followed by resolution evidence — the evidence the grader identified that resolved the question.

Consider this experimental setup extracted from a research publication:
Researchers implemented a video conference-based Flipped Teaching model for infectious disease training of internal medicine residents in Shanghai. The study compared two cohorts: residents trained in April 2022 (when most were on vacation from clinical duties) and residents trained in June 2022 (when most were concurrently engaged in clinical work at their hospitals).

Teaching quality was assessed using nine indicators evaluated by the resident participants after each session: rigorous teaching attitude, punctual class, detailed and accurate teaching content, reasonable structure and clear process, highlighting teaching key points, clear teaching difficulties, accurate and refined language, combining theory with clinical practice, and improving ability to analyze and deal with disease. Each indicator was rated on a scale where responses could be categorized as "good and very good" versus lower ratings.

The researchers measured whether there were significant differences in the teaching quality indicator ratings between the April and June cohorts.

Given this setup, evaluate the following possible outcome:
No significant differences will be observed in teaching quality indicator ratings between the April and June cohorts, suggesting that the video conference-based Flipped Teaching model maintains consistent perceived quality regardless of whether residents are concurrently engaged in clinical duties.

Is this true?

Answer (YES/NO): NO